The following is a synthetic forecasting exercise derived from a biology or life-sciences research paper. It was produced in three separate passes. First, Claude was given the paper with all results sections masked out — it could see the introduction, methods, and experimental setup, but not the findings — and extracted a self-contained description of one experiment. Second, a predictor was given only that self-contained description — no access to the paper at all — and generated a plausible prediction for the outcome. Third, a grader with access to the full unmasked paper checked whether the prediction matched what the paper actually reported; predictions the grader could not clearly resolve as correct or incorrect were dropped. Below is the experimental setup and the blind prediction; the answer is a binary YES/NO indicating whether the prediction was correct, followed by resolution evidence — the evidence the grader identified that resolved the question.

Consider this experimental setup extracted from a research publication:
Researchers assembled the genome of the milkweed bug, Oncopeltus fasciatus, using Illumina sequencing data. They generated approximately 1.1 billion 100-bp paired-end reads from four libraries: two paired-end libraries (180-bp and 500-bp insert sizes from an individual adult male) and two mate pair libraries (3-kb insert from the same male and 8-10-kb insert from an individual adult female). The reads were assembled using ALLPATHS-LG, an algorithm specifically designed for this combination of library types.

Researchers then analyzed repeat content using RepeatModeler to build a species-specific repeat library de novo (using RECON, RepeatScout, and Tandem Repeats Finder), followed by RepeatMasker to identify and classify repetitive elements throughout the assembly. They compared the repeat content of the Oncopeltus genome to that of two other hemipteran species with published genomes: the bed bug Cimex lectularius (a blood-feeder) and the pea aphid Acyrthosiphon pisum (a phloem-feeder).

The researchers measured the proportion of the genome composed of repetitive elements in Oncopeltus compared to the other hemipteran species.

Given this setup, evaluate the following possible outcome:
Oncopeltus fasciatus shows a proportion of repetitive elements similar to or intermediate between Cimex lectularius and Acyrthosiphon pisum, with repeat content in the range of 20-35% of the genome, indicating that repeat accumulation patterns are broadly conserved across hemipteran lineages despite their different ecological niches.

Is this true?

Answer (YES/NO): YES